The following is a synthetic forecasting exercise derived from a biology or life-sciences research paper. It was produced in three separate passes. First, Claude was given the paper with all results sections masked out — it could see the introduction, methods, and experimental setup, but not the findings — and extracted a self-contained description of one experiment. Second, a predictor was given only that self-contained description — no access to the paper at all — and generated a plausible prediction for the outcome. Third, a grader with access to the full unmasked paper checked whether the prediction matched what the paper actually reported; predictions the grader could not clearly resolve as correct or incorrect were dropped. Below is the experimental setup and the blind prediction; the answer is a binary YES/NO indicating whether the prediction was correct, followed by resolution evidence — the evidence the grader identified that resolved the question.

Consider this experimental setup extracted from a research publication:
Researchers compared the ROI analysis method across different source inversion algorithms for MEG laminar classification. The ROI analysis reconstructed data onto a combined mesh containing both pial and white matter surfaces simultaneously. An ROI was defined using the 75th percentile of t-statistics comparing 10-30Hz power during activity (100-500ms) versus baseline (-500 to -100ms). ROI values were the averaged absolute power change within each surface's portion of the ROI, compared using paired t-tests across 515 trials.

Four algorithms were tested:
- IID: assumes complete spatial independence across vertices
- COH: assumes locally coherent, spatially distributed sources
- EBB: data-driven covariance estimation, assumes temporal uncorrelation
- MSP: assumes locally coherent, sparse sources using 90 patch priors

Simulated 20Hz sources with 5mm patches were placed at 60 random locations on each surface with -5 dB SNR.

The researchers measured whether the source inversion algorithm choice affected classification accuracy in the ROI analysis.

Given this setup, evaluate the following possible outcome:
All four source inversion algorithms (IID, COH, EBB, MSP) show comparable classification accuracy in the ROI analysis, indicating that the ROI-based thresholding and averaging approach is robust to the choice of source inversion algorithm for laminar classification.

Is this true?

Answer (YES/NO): NO